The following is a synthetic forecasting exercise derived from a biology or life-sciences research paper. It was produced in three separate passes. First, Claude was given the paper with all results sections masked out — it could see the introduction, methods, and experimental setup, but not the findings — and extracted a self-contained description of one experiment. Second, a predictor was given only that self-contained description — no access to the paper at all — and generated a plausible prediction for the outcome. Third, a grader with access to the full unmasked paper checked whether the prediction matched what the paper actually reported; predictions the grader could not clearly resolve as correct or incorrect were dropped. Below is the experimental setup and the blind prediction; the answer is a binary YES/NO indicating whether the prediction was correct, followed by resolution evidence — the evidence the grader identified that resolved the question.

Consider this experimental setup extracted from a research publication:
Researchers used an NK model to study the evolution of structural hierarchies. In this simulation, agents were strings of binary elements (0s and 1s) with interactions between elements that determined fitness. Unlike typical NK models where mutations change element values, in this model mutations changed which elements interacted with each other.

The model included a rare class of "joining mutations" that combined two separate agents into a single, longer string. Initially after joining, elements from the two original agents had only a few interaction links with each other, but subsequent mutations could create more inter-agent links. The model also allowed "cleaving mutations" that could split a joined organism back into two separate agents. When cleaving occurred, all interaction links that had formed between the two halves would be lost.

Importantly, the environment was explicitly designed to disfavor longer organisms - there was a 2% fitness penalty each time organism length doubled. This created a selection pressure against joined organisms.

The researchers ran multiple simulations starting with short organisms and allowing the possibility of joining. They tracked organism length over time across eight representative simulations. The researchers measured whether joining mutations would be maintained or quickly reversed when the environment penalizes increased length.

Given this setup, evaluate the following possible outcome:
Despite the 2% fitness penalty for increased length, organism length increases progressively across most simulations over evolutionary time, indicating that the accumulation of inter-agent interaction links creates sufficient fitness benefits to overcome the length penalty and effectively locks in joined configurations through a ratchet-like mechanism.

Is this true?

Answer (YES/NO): NO